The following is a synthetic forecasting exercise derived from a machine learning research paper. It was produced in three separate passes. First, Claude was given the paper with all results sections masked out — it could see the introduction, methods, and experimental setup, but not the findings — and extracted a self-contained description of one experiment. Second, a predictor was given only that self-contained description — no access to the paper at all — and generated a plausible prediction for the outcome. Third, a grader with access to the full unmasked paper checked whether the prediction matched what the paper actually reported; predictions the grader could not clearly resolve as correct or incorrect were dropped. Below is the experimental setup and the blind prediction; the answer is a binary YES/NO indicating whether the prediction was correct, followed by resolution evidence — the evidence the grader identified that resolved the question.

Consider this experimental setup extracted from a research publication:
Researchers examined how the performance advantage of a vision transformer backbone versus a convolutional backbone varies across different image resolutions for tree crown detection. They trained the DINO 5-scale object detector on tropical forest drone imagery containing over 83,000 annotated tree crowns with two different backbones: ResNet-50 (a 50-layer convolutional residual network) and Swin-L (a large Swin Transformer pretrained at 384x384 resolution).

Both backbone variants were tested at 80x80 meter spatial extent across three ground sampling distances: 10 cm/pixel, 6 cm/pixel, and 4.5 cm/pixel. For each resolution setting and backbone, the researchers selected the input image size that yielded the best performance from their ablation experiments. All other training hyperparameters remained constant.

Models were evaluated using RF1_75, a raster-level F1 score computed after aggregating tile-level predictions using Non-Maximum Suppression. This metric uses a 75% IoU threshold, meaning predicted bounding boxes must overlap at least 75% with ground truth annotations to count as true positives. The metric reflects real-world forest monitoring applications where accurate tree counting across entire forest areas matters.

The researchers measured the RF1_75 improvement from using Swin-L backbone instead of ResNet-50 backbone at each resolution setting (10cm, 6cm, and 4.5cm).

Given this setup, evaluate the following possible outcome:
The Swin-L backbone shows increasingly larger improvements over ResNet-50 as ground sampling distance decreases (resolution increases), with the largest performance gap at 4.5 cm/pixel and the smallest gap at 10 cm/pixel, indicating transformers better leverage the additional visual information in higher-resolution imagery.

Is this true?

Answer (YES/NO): YES